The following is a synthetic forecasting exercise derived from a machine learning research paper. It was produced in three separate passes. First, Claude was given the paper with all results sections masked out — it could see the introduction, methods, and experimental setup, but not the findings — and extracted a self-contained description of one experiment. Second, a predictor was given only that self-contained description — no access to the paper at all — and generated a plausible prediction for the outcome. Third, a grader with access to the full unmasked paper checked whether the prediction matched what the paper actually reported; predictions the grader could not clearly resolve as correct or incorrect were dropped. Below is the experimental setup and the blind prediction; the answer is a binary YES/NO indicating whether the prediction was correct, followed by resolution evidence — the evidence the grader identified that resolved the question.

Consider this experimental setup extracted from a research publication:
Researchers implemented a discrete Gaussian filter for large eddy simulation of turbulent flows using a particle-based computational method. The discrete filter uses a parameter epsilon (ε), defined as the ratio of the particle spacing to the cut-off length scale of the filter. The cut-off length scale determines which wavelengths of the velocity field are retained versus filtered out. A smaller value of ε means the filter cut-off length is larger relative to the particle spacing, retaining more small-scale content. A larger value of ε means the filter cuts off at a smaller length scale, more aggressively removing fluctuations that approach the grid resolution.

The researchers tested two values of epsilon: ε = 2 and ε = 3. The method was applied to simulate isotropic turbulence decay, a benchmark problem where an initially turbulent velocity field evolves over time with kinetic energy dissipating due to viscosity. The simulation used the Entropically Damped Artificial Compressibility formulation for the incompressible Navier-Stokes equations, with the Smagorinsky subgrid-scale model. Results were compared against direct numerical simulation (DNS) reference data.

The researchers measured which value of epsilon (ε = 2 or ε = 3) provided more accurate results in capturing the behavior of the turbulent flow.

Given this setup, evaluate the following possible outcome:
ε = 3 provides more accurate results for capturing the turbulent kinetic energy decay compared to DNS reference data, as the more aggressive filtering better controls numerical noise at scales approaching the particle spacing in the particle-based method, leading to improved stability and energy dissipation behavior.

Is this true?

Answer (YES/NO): YES